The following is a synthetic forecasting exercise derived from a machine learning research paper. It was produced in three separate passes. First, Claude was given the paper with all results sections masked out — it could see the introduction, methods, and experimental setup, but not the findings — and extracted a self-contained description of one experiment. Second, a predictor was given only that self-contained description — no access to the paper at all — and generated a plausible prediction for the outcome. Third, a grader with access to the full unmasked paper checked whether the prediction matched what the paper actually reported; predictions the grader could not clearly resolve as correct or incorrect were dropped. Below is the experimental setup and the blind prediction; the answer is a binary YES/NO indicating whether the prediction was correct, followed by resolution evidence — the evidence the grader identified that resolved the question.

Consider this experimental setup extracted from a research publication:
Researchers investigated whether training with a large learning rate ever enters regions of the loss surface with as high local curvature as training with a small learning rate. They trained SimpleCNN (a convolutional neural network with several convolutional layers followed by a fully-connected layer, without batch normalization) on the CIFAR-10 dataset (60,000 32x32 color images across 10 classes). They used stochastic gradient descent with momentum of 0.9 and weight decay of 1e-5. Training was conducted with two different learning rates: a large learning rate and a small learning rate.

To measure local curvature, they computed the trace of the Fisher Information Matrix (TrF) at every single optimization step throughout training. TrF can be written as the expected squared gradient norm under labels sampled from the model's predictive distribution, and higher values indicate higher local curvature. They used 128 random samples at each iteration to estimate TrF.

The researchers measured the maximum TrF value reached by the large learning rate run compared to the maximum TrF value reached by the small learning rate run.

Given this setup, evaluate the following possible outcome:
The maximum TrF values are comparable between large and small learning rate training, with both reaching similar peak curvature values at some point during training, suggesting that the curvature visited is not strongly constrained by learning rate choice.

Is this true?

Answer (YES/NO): NO